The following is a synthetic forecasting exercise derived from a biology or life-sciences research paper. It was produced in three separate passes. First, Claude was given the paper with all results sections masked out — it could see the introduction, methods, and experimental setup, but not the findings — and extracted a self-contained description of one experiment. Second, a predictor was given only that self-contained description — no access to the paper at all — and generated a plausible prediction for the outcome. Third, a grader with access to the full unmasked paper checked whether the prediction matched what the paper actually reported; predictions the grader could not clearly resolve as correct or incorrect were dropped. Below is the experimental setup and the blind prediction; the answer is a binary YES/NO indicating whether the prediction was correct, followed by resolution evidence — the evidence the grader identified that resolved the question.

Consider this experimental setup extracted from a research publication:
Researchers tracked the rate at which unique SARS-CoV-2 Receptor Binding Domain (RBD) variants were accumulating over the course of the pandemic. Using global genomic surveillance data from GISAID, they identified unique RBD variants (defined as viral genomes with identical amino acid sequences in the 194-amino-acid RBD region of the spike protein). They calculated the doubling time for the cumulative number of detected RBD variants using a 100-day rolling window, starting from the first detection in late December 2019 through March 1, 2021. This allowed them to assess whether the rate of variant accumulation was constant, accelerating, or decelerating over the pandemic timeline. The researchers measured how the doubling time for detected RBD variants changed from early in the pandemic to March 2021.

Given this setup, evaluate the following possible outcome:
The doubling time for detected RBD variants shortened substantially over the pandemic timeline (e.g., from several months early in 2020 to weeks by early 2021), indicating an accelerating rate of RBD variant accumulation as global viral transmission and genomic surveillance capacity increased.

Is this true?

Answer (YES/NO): NO